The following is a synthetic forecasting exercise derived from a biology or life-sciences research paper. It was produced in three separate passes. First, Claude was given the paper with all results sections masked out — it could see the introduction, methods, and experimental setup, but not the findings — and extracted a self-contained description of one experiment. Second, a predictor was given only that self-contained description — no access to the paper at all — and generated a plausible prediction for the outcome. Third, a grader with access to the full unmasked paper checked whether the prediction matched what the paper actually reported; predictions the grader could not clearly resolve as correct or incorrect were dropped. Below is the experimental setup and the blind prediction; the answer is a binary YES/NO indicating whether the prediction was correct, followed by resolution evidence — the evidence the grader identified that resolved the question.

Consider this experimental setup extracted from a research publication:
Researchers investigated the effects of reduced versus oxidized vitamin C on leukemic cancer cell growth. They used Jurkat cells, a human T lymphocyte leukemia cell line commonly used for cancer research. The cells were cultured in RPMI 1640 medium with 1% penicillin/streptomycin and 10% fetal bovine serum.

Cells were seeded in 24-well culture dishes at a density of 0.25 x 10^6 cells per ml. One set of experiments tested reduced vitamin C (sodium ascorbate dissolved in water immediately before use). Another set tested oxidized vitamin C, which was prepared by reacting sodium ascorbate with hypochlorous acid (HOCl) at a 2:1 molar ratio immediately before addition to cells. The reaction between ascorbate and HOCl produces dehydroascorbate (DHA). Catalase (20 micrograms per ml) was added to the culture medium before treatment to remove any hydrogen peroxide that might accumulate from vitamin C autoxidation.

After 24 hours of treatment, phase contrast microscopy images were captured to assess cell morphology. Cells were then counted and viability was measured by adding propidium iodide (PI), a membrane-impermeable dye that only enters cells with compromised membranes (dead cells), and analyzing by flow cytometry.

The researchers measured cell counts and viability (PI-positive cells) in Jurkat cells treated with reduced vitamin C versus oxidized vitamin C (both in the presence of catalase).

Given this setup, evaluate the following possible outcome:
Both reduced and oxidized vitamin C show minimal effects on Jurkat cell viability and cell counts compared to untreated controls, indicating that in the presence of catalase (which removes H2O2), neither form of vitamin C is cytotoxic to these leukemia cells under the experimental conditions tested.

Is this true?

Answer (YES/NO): NO